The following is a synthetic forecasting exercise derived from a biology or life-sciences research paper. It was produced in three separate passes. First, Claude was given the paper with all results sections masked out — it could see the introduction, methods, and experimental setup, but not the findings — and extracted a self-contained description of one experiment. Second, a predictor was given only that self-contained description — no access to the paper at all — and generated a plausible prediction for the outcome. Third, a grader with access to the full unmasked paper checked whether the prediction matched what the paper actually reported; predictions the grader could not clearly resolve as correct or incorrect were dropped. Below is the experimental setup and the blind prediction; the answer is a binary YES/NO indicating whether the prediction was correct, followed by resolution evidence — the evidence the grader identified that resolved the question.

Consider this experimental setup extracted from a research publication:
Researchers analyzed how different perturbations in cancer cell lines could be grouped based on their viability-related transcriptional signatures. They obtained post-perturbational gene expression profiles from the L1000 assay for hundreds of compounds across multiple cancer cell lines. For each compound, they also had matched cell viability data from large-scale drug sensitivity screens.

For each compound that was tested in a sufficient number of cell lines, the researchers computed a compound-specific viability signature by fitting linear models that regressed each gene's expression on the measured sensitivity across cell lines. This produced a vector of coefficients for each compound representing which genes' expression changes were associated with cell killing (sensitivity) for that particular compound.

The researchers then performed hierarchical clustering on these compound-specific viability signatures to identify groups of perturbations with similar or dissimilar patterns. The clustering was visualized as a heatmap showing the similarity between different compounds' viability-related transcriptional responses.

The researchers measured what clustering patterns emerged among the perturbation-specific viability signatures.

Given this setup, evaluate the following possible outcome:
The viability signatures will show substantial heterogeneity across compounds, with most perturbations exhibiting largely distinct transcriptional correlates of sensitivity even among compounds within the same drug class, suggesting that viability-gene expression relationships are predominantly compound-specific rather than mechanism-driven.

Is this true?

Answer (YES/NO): NO